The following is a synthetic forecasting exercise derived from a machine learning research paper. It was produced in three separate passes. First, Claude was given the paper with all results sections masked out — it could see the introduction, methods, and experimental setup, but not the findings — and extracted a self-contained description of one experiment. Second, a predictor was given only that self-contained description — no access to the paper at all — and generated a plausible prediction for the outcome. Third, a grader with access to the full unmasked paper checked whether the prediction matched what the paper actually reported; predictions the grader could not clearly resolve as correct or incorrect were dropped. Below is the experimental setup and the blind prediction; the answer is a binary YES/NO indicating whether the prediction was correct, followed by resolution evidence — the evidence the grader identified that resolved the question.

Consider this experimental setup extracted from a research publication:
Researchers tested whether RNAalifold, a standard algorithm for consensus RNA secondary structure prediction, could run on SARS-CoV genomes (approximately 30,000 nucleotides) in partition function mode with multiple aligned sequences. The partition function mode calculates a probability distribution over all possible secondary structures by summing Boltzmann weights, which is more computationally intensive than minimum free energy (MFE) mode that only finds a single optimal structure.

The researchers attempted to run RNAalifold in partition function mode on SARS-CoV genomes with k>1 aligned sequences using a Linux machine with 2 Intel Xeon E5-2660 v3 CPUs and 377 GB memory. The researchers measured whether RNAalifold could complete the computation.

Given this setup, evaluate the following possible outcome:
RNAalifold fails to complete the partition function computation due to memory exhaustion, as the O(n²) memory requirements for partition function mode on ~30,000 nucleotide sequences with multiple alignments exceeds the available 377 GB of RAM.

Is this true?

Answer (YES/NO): NO